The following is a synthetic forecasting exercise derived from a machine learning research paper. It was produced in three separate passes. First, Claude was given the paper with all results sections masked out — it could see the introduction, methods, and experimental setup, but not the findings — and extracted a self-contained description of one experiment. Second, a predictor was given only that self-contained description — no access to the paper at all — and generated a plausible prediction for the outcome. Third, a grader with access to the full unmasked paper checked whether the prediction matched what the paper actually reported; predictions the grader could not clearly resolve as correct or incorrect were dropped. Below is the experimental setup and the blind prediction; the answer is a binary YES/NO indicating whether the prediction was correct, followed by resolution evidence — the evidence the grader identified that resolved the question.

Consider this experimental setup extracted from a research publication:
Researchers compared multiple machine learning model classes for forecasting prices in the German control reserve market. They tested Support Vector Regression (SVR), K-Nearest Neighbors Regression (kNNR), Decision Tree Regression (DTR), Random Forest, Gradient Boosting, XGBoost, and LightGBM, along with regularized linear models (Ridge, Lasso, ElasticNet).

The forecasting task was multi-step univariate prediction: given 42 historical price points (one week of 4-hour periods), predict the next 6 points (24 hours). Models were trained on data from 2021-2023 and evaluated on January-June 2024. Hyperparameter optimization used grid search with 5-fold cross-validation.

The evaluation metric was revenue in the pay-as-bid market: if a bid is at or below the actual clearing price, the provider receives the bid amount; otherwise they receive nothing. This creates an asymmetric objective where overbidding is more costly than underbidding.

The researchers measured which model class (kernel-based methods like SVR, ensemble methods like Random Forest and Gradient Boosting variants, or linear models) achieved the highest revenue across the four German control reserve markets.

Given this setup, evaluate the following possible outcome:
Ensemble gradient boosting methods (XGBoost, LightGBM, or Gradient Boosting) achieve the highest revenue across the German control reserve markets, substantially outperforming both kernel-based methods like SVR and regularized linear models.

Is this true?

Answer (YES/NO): NO